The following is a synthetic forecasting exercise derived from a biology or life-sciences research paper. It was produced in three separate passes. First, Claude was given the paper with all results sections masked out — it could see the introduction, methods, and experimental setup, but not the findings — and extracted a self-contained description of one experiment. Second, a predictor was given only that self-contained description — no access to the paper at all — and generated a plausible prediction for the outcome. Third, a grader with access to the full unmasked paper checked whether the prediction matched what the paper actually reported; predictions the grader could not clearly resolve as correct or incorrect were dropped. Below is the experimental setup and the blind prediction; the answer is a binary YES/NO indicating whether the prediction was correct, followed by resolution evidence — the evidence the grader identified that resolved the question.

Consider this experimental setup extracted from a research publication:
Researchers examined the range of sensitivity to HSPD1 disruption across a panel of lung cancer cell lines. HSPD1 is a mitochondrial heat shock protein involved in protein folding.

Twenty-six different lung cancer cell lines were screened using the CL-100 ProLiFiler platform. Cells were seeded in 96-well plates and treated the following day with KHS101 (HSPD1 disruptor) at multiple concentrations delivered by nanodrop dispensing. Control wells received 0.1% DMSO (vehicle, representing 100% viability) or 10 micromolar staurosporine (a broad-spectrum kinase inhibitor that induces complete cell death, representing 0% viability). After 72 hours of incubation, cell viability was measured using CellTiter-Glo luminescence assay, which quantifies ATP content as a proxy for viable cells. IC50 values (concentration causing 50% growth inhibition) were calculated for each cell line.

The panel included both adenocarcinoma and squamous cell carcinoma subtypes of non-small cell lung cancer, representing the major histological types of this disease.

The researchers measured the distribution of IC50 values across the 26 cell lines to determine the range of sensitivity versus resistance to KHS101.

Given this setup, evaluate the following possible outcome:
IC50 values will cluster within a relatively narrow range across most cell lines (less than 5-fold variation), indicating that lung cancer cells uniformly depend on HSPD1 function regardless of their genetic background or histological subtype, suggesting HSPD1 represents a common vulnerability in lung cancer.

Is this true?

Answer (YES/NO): NO